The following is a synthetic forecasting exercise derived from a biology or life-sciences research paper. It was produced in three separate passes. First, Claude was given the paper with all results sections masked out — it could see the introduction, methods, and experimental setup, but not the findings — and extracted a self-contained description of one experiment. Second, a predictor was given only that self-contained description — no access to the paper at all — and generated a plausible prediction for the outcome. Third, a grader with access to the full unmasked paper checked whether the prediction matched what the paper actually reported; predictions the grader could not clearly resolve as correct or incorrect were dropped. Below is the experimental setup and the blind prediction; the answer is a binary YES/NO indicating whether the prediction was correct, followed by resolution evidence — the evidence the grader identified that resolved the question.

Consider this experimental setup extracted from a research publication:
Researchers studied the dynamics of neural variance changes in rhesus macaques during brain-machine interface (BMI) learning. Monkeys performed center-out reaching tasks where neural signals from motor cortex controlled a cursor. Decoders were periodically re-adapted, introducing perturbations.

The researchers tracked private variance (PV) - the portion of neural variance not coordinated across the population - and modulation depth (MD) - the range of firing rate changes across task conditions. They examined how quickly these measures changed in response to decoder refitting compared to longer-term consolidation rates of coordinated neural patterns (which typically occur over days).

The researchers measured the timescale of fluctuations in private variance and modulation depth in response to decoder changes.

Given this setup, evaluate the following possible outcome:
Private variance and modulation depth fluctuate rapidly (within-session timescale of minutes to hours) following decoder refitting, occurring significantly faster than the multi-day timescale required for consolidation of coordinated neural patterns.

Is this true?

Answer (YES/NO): YES